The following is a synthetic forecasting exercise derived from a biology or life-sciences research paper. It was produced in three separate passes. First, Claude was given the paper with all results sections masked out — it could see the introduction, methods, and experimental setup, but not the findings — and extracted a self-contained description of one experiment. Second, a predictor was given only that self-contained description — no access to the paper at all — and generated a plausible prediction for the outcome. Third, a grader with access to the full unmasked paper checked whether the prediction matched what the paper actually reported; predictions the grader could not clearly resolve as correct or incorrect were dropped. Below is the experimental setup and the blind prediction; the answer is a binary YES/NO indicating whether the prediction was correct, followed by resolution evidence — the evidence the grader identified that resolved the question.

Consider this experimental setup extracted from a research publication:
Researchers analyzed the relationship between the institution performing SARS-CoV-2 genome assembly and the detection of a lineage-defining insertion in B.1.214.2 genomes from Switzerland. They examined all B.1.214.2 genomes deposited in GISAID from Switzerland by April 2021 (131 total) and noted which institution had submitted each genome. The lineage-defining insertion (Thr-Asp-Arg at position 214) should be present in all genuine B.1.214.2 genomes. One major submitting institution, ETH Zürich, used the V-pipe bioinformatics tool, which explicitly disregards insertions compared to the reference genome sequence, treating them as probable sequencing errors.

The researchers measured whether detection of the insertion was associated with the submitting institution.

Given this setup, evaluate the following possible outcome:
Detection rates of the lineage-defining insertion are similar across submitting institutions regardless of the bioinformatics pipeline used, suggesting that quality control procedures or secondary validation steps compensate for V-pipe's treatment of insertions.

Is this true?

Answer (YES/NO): NO